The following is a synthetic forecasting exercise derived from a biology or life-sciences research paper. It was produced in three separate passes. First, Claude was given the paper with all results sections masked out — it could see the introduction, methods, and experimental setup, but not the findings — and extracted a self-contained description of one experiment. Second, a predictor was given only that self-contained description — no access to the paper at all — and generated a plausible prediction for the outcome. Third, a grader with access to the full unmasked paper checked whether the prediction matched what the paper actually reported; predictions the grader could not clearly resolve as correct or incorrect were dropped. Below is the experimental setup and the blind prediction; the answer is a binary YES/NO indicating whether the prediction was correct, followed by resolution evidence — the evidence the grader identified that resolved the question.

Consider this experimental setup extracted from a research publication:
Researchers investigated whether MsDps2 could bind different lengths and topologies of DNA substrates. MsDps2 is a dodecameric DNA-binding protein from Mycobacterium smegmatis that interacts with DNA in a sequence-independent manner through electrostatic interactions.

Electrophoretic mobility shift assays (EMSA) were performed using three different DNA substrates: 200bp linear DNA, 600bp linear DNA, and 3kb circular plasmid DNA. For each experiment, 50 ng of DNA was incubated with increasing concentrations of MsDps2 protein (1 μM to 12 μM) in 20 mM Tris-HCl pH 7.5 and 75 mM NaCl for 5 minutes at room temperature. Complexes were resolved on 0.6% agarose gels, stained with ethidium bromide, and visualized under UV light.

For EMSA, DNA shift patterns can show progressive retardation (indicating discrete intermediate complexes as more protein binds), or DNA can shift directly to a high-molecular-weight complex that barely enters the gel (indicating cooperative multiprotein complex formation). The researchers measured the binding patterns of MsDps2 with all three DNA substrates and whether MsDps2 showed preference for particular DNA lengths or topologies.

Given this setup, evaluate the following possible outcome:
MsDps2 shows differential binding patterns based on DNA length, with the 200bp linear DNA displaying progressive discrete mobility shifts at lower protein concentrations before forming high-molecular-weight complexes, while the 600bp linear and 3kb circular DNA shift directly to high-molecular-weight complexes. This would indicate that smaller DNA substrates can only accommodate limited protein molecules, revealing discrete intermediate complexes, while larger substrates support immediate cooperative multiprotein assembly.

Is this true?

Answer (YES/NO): NO